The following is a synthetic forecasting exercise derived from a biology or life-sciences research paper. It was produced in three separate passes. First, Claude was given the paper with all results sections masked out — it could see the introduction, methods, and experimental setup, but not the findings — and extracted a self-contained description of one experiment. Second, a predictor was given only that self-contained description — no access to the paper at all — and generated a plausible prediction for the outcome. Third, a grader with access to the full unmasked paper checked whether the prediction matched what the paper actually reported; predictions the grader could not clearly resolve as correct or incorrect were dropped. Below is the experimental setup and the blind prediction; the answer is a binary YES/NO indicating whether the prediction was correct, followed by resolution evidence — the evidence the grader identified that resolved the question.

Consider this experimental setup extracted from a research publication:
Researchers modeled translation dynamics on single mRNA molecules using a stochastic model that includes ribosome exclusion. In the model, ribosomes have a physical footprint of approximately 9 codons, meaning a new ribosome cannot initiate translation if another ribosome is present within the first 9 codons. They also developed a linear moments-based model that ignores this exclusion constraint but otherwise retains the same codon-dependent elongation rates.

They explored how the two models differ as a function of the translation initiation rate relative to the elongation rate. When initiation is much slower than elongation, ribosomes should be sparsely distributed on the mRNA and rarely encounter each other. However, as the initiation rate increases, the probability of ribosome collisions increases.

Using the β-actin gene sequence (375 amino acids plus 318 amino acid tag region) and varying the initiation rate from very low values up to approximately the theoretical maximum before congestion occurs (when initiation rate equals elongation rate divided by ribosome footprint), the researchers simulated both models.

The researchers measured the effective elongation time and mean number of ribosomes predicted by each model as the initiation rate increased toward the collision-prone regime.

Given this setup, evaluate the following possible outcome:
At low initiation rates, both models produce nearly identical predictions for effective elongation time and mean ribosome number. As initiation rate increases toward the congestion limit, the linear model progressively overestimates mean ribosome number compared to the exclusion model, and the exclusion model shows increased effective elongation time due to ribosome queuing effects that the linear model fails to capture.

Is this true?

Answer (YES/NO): YES